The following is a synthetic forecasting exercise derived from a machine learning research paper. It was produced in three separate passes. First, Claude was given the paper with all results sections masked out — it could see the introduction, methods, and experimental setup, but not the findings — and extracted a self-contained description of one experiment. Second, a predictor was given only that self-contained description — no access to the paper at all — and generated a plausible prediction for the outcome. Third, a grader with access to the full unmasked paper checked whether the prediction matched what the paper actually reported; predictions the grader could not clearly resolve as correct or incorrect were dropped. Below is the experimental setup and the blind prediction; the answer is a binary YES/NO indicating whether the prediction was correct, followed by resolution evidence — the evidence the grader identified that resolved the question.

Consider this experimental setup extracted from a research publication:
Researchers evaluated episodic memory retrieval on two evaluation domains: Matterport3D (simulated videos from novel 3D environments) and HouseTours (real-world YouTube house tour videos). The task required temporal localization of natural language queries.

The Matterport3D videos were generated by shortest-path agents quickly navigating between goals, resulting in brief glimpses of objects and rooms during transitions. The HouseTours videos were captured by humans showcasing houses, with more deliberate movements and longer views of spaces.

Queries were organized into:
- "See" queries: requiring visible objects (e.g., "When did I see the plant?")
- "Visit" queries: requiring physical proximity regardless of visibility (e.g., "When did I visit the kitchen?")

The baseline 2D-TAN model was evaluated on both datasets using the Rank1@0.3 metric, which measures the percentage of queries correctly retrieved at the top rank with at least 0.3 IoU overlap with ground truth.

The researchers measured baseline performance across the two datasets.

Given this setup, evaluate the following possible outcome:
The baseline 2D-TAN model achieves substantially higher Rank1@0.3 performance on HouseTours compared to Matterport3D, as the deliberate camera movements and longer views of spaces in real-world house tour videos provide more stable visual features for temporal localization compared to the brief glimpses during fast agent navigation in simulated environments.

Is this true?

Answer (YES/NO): YES